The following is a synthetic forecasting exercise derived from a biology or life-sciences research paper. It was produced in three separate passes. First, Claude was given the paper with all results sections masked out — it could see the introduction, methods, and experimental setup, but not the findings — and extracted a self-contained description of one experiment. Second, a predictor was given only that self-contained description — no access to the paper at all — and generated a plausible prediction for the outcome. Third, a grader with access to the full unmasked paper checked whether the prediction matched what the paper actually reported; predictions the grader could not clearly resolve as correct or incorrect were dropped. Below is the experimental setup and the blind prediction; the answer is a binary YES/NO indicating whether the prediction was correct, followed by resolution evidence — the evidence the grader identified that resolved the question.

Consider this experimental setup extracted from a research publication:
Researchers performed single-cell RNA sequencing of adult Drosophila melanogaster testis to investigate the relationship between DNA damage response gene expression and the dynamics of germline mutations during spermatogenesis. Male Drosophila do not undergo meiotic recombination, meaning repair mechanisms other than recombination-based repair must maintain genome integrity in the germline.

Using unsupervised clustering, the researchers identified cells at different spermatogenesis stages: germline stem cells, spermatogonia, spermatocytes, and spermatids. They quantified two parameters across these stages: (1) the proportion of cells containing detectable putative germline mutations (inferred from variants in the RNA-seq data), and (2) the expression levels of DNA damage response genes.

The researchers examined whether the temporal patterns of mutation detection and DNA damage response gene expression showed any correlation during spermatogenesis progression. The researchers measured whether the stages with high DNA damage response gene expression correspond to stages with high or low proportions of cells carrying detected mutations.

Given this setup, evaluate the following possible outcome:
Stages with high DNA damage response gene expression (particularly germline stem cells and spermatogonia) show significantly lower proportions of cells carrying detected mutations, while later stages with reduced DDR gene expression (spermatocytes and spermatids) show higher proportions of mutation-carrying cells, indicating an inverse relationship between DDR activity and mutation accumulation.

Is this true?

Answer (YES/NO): NO